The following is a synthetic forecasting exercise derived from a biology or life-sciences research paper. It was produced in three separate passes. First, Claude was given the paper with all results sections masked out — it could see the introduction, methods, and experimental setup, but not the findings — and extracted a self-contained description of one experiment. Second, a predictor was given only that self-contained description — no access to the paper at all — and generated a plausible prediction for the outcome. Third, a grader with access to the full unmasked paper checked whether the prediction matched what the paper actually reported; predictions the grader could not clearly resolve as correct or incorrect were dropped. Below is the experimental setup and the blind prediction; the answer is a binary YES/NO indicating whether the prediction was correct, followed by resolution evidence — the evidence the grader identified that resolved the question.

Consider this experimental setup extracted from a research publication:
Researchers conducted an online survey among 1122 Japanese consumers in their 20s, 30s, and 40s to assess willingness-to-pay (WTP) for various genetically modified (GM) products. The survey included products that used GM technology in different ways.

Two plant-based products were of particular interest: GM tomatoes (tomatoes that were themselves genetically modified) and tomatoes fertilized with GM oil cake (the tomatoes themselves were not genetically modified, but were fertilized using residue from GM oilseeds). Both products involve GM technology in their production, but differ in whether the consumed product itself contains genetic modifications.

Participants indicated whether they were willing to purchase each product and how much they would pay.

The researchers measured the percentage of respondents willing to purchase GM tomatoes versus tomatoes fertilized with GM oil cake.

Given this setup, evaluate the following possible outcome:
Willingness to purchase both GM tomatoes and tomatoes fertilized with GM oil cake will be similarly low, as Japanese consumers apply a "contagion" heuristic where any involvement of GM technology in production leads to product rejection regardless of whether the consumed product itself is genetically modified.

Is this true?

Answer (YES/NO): NO